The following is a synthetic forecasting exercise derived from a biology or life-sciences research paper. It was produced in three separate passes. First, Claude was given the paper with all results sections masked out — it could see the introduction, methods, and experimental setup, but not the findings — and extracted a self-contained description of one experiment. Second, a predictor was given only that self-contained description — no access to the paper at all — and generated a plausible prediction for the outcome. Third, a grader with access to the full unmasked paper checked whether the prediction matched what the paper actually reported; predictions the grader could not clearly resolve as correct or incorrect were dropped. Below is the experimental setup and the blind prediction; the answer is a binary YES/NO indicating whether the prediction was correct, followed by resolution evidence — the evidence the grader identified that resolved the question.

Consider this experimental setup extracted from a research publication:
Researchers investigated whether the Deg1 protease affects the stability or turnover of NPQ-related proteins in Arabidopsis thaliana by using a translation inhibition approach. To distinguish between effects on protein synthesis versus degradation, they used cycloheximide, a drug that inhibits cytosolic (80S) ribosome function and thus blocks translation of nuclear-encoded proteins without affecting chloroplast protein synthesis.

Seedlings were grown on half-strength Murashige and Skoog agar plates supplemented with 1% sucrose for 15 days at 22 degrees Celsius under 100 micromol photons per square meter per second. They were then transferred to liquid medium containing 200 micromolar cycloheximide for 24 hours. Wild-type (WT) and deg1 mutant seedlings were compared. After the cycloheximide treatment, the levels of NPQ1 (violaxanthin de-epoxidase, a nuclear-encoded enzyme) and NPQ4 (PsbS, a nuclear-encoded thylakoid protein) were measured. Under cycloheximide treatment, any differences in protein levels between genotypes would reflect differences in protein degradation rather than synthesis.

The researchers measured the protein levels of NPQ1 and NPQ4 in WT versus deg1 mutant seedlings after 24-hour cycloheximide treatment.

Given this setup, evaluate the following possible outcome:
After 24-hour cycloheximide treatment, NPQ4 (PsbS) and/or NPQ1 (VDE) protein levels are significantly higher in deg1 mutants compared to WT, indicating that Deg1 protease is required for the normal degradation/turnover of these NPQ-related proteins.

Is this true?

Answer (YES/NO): YES